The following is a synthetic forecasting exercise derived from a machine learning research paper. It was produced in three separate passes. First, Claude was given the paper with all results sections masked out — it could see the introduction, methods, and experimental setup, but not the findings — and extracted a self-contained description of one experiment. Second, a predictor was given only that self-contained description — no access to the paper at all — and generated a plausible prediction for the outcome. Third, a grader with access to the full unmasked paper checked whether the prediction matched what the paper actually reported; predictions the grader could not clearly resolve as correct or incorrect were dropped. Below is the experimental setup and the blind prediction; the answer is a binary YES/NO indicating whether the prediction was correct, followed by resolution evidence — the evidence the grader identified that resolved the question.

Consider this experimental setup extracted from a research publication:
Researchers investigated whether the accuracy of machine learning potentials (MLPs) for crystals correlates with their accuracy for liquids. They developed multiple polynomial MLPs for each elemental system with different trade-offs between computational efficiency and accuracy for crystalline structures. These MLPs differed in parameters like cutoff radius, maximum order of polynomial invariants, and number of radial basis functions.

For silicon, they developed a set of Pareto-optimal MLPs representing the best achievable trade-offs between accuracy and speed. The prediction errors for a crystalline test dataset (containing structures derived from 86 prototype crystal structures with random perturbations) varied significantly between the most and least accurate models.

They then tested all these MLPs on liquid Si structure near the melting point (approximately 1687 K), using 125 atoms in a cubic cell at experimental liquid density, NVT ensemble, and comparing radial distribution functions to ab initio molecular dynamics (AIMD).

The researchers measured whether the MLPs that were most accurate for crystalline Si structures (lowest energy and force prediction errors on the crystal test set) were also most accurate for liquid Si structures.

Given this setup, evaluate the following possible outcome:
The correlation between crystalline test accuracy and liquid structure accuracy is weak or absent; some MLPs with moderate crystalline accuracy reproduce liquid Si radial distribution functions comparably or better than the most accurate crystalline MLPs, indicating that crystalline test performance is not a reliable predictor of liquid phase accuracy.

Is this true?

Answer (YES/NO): NO